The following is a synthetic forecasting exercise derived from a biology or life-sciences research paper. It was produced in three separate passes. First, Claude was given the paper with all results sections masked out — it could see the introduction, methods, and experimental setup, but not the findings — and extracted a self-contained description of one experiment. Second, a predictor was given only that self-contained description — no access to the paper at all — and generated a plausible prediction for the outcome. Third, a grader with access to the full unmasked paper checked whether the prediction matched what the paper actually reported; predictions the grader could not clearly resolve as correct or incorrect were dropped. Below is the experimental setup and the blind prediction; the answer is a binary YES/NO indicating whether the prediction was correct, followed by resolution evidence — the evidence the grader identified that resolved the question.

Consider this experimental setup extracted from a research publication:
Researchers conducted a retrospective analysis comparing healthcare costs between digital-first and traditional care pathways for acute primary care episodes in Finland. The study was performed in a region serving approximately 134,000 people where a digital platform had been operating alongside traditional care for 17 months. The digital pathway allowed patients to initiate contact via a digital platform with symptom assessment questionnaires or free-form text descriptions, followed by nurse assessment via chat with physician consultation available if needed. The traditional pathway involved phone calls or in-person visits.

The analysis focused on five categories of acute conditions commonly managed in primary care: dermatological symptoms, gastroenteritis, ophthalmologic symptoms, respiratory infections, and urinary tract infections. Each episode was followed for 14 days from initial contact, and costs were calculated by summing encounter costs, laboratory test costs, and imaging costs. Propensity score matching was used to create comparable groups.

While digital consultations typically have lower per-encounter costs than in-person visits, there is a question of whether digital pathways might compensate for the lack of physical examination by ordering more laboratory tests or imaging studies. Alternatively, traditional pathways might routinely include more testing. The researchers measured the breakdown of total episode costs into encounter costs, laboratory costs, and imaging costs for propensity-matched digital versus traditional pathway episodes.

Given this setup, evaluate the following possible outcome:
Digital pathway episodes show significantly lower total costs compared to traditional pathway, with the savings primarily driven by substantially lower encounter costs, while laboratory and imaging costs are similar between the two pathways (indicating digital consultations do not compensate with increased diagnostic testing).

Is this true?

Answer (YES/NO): NO